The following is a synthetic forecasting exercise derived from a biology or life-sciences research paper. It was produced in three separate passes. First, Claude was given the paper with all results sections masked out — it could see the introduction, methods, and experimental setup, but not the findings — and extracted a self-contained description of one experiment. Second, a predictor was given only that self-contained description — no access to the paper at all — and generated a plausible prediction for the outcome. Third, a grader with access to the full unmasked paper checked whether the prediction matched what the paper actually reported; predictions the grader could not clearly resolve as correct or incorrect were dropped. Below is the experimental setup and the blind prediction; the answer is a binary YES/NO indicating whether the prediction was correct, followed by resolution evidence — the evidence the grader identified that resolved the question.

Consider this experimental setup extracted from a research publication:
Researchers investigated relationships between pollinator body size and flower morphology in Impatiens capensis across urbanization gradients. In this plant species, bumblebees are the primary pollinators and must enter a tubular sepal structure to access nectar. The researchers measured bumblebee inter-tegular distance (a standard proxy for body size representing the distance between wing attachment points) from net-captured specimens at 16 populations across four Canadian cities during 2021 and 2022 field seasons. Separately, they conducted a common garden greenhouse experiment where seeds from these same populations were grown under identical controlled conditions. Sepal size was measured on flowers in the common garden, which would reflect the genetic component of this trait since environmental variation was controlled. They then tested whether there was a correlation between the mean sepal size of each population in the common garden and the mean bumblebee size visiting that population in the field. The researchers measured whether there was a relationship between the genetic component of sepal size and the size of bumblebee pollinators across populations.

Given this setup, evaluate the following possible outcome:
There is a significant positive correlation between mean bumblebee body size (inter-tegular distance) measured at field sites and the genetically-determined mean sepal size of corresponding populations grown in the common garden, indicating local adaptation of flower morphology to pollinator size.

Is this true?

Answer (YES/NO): YES